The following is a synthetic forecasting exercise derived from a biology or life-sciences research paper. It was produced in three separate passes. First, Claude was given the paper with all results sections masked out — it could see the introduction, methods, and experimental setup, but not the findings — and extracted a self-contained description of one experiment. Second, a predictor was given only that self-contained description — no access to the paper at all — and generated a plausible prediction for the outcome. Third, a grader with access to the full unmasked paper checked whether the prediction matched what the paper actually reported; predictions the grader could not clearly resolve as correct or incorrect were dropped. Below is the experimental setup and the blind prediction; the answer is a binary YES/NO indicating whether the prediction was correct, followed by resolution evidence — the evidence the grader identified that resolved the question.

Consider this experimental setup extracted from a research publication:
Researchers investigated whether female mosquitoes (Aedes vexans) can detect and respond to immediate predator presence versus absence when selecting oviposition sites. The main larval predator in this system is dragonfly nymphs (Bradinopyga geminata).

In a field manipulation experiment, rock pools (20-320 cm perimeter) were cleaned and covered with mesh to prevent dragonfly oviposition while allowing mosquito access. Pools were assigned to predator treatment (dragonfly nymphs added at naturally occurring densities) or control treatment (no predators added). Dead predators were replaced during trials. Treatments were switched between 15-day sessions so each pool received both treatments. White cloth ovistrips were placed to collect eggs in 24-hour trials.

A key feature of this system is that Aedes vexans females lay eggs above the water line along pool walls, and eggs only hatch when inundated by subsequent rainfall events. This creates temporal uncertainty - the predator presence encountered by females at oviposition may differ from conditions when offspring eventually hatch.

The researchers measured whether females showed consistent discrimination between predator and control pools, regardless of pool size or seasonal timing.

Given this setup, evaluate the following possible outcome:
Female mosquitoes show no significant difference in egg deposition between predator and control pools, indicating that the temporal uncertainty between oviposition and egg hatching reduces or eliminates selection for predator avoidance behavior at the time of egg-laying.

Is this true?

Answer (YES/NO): NO